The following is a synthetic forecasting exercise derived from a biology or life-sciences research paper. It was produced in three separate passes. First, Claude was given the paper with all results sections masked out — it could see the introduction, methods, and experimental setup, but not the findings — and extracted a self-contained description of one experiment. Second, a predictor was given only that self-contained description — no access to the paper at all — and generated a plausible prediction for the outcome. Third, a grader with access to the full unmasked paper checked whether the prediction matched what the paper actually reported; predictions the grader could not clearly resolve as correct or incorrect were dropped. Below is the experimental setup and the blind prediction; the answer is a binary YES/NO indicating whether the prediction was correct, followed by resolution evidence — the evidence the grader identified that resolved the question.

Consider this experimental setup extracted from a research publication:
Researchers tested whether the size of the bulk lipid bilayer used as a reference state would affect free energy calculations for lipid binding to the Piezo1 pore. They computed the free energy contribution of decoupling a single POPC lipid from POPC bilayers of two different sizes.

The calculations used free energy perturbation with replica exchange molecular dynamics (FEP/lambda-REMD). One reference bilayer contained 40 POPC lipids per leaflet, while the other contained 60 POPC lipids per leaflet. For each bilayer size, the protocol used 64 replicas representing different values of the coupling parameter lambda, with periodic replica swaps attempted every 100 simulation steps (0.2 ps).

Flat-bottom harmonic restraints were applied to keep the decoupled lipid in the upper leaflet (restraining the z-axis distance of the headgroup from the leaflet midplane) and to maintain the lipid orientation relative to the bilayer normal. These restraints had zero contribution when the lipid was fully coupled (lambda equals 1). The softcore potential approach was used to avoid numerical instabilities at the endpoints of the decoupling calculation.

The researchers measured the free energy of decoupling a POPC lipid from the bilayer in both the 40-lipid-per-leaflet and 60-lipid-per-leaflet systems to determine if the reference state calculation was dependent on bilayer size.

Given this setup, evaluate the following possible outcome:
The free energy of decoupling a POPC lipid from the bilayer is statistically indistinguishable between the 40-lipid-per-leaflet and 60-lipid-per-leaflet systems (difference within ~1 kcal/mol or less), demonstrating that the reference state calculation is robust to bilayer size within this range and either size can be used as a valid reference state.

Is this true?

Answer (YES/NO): YES